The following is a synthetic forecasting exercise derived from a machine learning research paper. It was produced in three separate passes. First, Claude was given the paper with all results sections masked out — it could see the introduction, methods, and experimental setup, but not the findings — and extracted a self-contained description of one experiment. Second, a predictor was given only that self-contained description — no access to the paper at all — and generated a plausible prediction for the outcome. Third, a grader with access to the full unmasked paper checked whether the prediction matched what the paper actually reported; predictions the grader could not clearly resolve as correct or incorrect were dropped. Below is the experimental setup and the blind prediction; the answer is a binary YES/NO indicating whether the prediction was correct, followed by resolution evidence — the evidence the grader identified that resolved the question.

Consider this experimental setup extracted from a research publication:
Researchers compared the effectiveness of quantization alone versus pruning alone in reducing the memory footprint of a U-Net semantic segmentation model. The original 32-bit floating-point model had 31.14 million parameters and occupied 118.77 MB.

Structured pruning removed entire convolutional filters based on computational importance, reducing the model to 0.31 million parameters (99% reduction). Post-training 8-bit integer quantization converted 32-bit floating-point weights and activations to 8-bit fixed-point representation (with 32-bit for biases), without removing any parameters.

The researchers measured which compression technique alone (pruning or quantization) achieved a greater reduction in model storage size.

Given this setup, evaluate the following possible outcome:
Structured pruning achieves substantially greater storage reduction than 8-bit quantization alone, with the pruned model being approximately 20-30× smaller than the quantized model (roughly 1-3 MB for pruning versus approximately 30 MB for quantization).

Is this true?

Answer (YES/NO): YES